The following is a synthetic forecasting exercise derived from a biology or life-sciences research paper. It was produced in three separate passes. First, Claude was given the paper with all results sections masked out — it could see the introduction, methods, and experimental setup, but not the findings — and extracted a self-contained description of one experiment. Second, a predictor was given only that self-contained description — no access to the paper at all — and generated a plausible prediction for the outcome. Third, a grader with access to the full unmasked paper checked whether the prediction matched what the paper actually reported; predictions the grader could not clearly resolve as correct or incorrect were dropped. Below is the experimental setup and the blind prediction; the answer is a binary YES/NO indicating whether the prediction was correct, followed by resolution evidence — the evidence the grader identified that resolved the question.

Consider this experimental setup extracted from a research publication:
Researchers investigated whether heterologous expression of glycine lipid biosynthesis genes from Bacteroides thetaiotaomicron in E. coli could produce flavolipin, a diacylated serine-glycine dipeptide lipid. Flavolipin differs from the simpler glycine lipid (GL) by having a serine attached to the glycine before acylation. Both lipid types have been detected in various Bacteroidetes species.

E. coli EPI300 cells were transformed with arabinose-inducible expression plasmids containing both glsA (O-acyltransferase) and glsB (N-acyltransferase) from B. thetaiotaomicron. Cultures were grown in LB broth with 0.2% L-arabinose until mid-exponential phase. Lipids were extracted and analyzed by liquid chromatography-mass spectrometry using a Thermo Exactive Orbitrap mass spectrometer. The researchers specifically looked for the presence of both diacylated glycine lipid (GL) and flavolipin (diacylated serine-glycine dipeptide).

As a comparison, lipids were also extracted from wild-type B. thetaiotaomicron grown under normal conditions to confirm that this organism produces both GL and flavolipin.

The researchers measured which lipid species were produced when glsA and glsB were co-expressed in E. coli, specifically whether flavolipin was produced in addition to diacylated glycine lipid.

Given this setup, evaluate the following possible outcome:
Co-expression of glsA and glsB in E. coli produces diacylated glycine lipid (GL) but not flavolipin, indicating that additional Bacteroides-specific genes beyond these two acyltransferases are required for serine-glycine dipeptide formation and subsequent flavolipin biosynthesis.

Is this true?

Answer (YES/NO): YES